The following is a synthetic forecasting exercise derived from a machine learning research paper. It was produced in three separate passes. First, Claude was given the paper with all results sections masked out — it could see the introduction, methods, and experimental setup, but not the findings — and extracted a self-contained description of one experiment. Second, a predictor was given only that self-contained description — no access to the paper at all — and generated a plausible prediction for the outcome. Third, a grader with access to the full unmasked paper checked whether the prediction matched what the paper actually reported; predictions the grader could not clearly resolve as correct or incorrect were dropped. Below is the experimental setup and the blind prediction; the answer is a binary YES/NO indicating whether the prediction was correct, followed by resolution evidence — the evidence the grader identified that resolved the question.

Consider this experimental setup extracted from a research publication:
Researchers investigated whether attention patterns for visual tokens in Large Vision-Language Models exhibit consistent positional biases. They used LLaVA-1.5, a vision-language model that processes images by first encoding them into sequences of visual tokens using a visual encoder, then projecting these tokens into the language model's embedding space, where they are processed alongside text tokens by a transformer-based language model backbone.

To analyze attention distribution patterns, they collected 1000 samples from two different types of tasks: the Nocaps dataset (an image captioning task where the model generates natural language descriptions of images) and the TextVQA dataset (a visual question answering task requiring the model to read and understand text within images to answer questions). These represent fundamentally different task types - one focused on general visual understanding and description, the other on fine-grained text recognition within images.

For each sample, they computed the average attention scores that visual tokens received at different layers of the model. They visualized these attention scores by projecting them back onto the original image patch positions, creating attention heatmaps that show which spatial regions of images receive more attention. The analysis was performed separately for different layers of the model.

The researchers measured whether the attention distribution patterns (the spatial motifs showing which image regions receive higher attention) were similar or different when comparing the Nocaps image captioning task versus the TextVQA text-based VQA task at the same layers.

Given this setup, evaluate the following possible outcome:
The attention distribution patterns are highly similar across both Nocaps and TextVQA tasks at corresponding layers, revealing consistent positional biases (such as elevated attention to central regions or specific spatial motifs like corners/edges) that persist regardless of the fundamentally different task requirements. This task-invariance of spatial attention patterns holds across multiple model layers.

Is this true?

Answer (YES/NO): NO